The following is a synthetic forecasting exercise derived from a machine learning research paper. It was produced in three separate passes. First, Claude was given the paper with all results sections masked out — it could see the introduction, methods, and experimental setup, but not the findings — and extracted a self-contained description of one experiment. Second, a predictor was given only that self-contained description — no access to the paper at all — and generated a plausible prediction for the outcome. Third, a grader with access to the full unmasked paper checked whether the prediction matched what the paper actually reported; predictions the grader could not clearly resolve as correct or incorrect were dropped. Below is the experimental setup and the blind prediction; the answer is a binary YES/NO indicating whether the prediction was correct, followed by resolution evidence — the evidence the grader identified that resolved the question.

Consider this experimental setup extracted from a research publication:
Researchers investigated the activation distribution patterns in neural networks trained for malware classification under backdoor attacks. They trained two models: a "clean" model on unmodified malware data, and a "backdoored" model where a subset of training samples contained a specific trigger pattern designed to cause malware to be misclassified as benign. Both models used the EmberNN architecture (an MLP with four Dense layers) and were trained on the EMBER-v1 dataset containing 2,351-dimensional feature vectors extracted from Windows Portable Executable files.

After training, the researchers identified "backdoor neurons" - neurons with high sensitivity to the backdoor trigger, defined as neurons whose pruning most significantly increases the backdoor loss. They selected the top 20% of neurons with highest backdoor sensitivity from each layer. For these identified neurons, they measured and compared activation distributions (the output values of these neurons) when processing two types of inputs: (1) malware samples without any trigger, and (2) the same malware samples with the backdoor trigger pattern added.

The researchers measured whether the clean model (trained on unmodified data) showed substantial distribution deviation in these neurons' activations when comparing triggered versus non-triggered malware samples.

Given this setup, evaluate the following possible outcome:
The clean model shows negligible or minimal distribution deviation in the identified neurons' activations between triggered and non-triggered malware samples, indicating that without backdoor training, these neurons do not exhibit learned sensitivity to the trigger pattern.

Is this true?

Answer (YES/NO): YES